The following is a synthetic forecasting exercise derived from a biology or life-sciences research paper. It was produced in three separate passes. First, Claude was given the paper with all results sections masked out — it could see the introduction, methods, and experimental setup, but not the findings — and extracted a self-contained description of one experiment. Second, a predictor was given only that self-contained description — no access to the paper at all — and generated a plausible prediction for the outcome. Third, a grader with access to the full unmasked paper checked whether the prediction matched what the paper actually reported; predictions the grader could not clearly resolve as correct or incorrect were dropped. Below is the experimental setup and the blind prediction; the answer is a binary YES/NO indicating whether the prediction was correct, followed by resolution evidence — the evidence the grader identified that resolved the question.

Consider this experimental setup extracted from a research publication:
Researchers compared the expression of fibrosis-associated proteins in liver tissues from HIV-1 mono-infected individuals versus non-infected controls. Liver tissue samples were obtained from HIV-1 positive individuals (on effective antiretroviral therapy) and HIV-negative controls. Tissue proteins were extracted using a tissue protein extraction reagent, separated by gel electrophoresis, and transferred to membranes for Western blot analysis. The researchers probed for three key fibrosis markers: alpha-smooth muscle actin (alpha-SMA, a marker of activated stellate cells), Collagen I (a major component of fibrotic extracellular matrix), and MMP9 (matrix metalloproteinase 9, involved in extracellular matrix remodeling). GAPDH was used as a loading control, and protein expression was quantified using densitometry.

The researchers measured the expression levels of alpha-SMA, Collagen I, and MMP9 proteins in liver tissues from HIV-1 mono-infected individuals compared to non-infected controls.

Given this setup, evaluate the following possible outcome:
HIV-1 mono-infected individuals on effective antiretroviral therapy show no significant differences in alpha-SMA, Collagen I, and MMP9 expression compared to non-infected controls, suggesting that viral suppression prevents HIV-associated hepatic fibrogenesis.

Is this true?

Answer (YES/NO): NO